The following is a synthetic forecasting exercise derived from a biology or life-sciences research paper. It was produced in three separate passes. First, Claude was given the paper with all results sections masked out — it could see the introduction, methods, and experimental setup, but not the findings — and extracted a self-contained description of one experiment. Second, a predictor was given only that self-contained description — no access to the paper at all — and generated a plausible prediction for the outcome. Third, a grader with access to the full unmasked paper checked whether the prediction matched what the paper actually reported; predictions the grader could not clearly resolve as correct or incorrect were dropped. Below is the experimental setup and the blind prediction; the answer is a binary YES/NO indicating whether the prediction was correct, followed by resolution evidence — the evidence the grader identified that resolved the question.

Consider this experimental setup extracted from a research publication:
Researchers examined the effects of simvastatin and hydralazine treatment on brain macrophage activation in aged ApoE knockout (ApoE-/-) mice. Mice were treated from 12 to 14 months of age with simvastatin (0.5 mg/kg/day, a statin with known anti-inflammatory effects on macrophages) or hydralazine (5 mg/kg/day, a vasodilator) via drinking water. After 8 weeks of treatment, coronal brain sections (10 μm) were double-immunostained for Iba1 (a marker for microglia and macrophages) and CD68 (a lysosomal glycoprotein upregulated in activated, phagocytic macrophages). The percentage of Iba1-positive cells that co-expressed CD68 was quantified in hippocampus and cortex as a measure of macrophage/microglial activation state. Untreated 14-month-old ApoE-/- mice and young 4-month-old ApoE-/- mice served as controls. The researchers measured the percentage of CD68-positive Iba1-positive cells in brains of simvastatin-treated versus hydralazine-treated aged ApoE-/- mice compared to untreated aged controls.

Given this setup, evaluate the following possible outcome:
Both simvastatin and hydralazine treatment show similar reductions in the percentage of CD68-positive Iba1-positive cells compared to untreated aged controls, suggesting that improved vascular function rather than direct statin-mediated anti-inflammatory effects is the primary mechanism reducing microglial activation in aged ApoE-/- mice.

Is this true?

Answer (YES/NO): NO